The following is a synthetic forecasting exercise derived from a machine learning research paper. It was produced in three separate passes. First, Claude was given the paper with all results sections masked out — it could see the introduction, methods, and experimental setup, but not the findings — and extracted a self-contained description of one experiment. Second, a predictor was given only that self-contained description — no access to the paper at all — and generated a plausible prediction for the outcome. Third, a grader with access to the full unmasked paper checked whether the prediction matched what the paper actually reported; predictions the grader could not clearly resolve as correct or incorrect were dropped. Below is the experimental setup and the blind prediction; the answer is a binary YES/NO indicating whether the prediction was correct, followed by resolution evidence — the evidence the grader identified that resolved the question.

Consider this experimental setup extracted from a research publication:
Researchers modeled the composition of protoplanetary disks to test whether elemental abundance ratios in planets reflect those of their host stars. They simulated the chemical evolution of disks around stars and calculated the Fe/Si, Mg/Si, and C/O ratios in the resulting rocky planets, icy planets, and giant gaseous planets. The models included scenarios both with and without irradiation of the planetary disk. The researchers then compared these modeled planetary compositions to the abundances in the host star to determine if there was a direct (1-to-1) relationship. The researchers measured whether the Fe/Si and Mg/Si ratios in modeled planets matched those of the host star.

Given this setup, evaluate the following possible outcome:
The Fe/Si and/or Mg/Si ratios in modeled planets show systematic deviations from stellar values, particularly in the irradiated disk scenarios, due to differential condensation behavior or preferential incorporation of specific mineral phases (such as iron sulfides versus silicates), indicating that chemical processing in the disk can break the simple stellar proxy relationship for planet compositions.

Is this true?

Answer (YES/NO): NO